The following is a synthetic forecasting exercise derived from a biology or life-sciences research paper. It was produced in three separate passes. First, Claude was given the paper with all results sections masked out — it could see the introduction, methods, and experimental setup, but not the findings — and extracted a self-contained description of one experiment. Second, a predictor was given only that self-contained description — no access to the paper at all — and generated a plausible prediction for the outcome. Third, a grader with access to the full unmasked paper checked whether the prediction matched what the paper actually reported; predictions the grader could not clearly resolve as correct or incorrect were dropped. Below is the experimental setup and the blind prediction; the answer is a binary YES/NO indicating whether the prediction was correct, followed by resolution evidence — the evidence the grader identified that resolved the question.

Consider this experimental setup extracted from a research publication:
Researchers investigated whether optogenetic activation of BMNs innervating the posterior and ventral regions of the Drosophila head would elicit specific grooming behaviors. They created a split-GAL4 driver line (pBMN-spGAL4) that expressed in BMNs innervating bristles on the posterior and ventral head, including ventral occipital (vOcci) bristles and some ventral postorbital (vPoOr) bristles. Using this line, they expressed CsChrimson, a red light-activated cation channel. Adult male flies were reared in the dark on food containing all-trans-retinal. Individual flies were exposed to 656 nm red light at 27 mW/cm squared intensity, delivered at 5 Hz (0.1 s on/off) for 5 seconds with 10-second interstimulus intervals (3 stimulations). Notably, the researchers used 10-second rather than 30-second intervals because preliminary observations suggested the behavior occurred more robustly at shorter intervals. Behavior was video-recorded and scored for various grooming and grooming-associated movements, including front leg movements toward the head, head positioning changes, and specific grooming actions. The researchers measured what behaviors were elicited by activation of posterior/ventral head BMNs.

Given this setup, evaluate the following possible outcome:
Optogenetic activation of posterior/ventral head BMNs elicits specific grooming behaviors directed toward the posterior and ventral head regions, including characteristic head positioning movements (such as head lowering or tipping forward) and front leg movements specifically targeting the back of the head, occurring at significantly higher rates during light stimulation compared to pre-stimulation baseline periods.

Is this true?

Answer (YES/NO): NO